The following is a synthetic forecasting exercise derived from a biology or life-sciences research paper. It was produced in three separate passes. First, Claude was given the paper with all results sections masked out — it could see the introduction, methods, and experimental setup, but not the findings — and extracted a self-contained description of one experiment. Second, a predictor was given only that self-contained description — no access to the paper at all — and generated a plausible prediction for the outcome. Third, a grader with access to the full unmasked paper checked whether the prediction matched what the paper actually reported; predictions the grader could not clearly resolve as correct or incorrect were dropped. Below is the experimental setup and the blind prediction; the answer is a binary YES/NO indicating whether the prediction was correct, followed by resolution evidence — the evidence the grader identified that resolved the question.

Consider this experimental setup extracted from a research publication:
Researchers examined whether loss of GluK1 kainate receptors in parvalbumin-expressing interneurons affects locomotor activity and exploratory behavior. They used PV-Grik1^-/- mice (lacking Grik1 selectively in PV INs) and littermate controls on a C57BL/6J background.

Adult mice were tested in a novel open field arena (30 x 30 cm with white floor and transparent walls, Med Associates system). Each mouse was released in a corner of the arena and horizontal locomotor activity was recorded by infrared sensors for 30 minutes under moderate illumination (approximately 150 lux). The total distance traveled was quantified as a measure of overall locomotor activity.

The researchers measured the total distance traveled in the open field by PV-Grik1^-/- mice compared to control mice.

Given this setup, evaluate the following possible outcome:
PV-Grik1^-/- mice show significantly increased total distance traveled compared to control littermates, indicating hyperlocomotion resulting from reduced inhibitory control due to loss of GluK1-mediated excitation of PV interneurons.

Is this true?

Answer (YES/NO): YES